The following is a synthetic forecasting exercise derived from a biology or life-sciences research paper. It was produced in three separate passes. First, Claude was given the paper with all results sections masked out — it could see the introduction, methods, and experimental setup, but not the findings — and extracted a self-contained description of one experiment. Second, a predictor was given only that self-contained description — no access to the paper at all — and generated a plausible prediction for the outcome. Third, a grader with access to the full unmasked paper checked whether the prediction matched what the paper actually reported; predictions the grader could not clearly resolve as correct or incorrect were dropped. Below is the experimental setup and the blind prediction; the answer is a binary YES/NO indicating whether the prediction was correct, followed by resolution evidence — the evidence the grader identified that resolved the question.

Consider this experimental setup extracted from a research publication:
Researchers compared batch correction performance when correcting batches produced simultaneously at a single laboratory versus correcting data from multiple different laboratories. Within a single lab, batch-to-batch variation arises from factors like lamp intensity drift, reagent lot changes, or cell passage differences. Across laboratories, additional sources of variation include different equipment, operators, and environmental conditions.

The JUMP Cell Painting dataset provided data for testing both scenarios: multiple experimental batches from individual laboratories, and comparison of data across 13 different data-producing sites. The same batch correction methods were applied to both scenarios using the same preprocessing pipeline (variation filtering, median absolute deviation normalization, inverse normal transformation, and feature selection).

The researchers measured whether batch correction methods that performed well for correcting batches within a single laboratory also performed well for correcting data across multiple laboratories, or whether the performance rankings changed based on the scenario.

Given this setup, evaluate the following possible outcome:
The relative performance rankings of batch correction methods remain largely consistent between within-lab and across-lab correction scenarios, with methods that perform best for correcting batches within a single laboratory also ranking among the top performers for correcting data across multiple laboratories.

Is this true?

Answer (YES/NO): YES